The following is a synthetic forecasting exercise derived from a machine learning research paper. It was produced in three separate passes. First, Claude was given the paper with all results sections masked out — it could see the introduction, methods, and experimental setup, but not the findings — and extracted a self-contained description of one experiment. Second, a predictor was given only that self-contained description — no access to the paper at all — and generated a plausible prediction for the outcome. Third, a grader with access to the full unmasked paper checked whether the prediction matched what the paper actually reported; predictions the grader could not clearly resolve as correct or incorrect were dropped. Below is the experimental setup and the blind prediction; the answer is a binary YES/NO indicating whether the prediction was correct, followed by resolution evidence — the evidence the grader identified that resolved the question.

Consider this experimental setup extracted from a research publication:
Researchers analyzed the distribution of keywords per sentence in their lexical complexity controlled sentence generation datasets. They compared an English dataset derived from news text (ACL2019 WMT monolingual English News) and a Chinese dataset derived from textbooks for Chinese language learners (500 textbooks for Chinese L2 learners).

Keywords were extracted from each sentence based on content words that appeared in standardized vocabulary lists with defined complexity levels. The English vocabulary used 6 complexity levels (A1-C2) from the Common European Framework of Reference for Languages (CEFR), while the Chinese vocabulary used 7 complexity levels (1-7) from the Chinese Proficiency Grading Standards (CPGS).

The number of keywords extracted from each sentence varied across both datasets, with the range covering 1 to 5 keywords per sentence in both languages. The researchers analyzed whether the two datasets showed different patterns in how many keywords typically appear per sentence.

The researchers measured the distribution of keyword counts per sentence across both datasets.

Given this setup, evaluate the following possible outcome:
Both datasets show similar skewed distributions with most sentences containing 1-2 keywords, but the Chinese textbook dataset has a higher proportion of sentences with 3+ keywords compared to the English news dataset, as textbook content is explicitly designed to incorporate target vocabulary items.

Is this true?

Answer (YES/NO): NO